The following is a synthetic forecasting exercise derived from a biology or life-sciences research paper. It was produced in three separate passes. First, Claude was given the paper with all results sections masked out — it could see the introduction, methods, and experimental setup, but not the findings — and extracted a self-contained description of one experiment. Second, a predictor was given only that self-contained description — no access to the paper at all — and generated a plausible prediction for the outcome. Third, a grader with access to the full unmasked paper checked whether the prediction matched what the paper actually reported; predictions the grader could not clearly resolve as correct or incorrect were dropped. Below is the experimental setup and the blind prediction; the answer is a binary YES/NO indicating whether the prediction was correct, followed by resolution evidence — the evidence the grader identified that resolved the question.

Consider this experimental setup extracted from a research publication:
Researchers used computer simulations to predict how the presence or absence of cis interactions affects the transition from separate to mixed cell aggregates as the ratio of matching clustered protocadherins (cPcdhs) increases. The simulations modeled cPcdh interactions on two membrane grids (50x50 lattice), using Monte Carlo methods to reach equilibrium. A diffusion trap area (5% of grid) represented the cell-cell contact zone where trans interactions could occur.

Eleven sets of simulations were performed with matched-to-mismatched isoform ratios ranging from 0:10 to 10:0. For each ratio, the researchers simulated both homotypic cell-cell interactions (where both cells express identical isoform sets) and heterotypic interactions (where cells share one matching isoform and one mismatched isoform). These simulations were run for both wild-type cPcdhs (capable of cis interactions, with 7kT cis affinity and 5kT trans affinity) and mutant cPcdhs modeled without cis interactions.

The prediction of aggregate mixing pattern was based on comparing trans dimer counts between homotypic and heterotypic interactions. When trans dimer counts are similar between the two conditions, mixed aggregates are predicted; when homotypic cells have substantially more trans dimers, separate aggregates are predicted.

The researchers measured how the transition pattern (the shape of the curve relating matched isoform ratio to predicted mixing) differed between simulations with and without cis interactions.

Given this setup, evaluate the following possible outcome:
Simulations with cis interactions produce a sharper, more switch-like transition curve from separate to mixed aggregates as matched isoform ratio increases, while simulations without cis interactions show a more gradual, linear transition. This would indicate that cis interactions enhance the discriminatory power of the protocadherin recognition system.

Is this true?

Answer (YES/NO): YES